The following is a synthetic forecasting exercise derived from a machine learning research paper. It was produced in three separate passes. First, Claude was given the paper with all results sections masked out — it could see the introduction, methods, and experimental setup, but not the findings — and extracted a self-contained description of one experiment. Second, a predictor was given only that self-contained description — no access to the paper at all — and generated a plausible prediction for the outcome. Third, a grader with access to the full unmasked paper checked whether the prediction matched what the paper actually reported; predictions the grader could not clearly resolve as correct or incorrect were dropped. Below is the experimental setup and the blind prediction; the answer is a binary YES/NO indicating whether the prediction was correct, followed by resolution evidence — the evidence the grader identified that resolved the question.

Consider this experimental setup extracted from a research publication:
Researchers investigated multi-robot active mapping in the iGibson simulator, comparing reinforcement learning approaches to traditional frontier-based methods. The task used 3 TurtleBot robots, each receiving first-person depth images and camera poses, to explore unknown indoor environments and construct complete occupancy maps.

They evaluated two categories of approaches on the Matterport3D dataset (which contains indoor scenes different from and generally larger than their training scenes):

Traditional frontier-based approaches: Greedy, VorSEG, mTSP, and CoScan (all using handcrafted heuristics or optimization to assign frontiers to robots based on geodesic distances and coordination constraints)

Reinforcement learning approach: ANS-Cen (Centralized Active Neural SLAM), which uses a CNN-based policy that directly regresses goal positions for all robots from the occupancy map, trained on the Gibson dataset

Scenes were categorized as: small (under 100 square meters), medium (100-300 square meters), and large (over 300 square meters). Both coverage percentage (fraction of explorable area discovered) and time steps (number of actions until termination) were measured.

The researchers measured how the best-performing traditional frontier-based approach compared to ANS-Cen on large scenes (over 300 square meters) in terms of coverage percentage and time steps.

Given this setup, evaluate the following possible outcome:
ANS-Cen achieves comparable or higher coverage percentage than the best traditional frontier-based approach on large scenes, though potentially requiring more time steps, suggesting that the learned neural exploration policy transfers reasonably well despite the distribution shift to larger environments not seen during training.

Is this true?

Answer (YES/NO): NO